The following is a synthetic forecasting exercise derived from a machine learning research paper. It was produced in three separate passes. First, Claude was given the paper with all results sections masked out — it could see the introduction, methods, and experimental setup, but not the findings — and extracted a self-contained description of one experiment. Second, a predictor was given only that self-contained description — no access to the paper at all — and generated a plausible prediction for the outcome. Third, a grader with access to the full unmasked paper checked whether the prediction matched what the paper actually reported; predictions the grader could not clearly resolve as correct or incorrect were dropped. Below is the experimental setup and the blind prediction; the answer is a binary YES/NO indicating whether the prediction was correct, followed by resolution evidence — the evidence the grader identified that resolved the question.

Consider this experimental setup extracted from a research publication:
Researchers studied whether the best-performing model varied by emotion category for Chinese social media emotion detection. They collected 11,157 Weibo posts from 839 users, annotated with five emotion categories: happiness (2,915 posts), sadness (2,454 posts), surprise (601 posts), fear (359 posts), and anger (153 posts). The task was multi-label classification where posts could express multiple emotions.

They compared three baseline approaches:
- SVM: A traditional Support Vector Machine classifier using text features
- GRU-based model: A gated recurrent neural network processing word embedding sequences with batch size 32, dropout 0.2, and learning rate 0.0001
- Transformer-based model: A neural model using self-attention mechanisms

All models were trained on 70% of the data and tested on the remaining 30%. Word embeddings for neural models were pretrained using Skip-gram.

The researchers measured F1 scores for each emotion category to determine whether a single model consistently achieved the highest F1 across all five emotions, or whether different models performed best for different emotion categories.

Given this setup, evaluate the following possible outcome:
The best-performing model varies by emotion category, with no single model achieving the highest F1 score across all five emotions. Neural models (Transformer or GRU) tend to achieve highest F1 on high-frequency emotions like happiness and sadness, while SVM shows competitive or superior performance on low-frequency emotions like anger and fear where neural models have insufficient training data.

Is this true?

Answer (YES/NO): NO